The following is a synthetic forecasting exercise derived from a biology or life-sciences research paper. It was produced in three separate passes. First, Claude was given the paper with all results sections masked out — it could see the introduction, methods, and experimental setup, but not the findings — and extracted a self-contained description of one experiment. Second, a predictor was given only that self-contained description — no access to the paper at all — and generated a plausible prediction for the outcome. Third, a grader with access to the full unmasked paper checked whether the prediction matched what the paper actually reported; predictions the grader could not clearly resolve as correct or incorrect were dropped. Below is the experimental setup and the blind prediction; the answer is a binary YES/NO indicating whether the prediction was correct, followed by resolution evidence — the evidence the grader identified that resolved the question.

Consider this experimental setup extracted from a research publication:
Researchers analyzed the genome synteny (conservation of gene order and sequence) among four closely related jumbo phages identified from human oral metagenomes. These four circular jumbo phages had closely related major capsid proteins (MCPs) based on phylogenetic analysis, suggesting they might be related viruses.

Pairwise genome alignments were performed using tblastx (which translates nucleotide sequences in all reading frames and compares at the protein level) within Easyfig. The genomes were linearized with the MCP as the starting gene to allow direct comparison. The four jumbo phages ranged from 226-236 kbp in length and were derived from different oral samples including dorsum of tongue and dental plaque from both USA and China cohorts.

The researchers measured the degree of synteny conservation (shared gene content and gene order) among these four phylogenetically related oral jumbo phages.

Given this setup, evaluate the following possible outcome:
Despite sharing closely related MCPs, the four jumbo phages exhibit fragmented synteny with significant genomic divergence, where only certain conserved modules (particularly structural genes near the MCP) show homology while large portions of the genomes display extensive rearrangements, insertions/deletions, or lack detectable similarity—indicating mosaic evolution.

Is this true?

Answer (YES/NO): NO